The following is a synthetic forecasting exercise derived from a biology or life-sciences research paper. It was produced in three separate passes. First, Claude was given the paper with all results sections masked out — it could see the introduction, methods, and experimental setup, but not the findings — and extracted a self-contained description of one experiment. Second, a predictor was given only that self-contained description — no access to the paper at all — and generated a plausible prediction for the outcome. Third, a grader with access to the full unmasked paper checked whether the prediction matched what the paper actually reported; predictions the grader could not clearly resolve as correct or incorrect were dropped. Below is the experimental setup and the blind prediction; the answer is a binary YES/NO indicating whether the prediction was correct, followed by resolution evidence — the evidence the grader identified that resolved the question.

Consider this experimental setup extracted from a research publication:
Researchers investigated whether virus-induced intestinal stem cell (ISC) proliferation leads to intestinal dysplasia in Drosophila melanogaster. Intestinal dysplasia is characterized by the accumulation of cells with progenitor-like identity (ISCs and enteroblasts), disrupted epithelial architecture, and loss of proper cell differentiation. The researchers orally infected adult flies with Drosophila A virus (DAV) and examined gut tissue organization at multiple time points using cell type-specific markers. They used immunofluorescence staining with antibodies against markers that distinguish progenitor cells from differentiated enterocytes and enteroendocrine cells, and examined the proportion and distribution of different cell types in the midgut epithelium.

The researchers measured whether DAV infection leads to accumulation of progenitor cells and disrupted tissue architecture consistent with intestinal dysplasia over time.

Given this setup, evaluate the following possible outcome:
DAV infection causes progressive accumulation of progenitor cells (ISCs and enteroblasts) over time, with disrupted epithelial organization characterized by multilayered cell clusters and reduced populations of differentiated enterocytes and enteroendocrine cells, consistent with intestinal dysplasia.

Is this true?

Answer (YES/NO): YES